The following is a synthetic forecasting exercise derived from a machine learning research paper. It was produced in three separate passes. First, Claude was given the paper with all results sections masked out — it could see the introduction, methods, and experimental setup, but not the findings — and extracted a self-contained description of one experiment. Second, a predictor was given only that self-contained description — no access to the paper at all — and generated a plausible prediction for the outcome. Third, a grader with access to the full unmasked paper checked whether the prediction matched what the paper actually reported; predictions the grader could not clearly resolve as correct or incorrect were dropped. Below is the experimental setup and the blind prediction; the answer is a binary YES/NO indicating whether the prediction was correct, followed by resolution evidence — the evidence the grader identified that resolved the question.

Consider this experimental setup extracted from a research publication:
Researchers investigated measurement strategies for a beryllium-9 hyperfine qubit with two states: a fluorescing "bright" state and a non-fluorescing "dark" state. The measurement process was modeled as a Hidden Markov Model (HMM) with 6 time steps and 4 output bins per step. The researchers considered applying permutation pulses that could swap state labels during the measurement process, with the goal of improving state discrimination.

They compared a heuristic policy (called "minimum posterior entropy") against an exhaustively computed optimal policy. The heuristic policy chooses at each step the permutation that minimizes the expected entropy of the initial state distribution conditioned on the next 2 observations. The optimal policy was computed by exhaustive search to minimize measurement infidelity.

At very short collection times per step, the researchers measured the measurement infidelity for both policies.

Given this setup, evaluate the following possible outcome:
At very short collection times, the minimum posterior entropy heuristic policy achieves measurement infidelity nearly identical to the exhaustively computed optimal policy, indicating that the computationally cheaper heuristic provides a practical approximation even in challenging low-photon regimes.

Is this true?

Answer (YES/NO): YES